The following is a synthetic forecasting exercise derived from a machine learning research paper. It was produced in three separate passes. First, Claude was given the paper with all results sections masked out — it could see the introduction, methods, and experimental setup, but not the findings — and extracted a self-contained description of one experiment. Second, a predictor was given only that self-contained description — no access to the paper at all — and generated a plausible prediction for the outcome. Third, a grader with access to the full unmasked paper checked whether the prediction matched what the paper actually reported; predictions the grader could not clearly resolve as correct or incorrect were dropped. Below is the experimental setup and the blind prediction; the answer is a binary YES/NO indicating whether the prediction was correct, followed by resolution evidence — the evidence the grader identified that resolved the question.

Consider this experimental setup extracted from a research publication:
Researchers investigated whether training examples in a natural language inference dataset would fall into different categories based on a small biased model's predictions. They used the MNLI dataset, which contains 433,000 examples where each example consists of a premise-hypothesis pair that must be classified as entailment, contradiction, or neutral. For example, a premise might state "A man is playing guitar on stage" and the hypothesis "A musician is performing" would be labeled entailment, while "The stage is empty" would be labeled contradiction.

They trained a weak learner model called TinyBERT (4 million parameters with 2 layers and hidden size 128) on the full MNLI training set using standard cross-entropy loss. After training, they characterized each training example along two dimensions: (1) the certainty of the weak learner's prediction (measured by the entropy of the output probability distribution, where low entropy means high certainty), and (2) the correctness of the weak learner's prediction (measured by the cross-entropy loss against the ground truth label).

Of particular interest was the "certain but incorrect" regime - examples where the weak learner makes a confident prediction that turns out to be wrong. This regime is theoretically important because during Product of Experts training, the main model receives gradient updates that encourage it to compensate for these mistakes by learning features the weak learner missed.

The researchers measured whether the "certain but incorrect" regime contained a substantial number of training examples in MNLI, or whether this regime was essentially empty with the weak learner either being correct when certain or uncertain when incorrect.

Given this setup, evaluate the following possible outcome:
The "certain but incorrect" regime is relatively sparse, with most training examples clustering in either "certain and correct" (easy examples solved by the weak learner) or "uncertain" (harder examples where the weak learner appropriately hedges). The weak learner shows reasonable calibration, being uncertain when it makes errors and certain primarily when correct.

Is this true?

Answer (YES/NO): NO